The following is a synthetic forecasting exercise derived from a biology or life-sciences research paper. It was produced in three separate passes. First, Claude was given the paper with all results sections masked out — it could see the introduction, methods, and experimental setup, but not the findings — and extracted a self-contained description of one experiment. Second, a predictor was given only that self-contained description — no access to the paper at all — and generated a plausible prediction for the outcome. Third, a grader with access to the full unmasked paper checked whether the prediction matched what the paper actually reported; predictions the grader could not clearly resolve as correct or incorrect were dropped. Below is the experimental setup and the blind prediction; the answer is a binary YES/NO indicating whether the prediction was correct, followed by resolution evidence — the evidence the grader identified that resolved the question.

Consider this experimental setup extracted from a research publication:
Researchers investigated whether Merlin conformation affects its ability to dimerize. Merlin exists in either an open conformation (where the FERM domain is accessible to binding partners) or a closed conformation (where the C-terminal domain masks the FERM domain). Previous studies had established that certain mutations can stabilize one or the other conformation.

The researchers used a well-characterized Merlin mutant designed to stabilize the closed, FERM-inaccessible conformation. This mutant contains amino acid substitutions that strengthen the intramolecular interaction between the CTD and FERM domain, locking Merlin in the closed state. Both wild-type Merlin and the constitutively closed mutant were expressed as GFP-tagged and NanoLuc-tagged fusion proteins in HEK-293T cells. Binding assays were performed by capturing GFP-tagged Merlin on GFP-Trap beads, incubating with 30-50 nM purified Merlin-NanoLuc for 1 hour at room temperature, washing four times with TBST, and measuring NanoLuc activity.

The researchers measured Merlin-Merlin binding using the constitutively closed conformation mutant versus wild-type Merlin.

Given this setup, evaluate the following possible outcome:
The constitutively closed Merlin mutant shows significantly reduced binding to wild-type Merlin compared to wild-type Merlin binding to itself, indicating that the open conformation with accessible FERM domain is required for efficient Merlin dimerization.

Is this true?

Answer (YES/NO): YES